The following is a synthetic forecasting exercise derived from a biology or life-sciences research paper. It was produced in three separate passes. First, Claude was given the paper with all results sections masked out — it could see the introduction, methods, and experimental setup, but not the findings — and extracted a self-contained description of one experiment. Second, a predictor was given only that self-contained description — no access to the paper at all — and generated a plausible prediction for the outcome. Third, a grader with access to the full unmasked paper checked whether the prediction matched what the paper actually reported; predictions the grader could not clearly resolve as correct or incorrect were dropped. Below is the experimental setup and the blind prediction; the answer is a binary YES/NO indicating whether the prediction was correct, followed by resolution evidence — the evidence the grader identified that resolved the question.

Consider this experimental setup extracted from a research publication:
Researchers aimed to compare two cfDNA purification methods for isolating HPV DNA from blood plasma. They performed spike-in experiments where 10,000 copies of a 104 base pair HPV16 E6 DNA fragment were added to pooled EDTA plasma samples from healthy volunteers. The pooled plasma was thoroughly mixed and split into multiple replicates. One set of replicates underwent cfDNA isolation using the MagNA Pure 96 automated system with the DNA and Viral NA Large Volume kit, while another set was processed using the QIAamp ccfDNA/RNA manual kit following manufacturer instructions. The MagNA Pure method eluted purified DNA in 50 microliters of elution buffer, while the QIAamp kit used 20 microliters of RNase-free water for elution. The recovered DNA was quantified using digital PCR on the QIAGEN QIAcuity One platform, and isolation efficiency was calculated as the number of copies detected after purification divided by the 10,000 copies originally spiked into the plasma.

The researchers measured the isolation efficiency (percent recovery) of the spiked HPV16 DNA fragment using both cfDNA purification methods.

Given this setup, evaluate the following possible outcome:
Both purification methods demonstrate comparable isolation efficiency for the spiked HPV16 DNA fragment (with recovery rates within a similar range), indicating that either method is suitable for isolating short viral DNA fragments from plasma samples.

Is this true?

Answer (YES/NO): NO